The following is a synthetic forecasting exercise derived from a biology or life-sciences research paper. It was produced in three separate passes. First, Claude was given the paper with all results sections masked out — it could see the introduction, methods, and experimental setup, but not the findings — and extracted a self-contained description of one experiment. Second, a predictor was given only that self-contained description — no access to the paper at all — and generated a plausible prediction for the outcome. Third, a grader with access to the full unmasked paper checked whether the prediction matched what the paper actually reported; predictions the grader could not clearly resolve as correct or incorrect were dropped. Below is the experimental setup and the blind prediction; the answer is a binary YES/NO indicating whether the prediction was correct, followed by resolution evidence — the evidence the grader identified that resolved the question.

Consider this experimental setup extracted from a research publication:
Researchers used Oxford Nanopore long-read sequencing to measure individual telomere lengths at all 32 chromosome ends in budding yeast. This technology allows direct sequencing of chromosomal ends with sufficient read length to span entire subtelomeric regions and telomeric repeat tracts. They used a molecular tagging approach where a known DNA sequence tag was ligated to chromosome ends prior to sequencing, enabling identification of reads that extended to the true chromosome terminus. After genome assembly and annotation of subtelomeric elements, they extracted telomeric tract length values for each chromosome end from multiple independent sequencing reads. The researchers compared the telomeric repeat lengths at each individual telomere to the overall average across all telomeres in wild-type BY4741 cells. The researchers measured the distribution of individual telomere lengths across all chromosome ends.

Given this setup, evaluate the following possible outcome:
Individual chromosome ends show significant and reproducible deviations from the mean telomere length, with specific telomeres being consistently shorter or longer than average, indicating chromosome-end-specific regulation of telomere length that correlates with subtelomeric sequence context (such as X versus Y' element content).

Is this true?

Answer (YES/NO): NO